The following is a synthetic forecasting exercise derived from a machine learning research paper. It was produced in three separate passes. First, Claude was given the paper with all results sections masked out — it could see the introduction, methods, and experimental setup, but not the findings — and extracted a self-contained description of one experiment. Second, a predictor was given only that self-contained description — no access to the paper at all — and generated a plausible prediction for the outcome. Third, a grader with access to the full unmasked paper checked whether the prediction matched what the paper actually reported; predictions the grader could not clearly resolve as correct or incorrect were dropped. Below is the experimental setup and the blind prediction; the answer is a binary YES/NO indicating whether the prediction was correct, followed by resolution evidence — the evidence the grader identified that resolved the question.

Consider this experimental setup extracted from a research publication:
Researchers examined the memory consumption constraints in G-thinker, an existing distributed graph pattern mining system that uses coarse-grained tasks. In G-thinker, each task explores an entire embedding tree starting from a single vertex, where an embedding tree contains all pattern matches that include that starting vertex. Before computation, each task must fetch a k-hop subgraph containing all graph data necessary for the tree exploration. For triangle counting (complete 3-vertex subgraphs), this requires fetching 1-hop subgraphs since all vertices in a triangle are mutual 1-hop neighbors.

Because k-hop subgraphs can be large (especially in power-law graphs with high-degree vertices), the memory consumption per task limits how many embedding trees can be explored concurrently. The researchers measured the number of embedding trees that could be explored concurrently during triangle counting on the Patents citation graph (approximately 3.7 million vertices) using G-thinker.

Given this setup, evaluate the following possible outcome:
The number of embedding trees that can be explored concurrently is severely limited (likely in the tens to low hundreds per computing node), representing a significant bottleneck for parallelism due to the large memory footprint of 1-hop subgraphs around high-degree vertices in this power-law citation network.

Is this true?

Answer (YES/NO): YES